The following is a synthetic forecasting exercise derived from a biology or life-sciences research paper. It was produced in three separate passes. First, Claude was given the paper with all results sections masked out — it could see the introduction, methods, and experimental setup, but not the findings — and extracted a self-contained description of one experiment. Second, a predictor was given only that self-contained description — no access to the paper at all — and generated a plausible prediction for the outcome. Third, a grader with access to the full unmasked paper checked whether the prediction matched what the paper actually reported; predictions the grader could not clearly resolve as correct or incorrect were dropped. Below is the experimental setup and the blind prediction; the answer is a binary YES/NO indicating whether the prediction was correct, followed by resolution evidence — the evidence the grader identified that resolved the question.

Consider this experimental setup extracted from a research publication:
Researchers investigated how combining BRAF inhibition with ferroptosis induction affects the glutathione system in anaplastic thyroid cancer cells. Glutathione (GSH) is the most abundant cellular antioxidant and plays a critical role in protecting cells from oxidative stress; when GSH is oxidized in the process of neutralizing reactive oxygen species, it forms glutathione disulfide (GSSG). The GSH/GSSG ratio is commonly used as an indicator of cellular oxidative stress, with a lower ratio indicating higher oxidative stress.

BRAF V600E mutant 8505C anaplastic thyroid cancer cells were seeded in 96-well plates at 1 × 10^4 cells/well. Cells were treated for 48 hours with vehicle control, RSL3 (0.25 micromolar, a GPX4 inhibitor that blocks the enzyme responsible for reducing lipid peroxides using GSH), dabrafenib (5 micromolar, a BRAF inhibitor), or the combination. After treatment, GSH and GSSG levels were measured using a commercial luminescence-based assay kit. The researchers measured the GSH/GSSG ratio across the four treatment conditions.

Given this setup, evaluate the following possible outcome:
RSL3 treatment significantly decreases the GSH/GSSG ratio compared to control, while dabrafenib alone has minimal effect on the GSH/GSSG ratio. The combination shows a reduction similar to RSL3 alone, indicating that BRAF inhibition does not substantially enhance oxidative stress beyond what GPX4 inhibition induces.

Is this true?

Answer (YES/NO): NO